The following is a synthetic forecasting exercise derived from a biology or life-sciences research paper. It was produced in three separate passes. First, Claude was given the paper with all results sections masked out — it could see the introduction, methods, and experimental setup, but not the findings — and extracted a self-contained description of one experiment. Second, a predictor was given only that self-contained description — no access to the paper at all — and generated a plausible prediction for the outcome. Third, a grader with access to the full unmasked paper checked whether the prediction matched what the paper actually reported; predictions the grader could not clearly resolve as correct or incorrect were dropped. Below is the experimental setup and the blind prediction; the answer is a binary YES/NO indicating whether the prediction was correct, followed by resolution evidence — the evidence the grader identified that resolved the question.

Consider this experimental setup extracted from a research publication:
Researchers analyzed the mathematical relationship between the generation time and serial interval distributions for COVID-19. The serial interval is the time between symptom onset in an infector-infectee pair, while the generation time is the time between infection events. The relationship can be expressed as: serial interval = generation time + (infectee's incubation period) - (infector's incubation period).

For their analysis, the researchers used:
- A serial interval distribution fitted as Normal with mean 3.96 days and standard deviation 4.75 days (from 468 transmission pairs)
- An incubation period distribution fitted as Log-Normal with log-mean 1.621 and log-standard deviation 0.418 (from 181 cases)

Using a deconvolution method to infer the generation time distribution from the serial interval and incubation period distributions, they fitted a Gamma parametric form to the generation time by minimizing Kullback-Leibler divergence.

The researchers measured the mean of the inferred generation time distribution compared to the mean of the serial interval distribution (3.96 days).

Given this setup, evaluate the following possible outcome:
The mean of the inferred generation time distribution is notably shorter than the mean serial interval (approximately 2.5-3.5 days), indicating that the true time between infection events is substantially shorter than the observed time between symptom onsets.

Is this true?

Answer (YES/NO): NO